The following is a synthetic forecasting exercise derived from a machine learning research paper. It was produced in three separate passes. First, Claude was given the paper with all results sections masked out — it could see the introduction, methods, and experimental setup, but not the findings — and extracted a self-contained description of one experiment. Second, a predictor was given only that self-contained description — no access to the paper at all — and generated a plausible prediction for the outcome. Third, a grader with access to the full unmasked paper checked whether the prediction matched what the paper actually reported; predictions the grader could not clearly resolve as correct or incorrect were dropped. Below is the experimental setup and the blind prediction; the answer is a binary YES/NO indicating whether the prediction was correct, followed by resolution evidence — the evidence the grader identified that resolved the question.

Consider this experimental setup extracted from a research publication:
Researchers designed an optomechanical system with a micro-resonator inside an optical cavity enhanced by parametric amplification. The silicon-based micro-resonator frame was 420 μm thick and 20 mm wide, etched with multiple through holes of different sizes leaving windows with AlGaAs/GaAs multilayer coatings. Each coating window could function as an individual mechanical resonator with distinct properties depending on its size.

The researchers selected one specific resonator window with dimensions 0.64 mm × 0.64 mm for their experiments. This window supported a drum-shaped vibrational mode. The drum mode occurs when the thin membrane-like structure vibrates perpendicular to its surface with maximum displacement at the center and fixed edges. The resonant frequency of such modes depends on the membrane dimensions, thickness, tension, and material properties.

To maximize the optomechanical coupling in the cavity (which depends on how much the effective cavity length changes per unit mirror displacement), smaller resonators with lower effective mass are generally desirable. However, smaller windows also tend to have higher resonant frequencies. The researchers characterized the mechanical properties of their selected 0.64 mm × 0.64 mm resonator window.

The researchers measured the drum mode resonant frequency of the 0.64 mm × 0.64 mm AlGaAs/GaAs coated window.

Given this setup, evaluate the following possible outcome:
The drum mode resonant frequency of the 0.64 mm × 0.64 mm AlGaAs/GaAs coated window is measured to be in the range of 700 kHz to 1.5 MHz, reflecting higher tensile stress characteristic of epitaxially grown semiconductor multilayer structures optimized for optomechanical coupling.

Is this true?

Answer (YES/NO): NO